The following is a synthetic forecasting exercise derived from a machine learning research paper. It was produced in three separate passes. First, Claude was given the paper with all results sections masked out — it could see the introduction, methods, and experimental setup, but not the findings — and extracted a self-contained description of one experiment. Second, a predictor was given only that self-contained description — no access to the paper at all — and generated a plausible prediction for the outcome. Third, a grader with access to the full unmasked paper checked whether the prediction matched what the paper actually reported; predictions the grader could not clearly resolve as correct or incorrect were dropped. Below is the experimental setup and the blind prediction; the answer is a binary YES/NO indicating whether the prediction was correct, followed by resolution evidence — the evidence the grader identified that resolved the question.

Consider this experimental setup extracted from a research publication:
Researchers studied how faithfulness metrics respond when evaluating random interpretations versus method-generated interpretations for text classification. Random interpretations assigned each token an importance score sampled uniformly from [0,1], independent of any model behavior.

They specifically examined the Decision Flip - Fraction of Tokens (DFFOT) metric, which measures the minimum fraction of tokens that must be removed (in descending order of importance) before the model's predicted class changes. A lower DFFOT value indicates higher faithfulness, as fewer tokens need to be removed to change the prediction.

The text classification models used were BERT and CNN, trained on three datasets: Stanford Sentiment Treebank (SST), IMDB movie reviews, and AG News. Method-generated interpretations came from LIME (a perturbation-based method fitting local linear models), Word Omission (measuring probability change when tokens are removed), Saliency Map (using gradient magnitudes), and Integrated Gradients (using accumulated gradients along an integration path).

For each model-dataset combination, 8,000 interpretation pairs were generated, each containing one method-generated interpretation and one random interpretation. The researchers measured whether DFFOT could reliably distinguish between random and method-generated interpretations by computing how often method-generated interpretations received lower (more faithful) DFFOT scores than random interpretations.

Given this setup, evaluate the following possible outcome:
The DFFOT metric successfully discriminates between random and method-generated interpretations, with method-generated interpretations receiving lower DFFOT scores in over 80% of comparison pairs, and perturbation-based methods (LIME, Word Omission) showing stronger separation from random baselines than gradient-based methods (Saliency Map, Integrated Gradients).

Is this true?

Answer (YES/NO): NO